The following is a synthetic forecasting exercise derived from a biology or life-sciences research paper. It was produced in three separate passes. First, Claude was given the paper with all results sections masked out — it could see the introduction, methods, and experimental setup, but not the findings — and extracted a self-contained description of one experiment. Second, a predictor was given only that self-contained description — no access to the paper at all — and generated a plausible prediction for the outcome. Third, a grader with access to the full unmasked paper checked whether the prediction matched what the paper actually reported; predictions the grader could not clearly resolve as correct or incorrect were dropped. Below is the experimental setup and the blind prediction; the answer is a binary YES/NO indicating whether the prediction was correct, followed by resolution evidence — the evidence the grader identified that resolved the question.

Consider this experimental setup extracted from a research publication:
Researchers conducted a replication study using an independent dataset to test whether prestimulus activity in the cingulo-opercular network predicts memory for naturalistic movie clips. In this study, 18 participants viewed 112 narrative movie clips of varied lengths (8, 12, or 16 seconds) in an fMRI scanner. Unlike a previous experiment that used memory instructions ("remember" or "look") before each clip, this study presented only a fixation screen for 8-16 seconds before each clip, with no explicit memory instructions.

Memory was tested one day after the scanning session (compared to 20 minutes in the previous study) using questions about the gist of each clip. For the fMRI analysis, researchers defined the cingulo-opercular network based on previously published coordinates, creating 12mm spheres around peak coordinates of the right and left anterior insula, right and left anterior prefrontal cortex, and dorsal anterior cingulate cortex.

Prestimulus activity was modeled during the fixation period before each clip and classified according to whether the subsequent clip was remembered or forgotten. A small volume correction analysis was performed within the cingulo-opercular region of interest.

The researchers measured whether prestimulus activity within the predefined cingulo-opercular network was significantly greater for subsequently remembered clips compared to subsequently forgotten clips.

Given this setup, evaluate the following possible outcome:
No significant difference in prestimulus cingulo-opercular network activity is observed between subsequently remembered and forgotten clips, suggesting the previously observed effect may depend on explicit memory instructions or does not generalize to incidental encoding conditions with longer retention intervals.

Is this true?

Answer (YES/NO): NO